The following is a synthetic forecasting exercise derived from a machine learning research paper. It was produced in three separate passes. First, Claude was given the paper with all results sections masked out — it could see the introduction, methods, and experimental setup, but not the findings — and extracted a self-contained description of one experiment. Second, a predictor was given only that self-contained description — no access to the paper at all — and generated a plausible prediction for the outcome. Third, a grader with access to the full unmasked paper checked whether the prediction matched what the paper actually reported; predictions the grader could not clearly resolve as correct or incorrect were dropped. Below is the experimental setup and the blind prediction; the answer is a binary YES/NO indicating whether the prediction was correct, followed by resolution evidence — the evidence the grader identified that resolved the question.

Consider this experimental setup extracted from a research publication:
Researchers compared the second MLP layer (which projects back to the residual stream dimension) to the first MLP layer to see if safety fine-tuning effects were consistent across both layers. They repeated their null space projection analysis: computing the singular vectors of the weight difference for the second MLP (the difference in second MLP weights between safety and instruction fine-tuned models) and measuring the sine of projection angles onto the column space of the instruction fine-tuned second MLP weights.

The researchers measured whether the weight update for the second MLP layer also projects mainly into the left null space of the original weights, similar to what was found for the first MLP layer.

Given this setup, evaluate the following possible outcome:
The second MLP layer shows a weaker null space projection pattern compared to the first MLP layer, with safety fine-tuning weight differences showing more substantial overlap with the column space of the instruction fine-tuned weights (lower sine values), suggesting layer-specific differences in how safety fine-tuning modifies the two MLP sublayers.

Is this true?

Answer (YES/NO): NO